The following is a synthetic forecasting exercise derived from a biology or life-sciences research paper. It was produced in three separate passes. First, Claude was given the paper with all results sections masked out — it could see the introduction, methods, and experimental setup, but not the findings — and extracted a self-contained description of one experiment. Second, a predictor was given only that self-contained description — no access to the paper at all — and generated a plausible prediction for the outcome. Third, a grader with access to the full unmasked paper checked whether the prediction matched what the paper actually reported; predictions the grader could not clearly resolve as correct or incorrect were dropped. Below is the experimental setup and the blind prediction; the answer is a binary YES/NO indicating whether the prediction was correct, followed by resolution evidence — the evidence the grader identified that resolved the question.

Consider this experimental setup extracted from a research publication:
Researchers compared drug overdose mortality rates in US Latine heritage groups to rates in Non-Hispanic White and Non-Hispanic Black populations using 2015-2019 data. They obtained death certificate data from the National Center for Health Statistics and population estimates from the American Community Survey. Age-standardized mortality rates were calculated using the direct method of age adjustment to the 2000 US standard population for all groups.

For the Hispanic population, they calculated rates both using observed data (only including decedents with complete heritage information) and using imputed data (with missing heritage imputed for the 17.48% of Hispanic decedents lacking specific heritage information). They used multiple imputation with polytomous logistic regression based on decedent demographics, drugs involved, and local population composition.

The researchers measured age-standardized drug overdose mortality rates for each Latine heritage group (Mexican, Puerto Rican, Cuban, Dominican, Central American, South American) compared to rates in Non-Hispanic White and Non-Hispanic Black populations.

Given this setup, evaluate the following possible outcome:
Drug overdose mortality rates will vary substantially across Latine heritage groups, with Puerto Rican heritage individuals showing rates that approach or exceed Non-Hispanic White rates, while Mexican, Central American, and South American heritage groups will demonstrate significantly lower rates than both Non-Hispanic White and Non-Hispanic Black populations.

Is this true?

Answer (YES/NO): YES